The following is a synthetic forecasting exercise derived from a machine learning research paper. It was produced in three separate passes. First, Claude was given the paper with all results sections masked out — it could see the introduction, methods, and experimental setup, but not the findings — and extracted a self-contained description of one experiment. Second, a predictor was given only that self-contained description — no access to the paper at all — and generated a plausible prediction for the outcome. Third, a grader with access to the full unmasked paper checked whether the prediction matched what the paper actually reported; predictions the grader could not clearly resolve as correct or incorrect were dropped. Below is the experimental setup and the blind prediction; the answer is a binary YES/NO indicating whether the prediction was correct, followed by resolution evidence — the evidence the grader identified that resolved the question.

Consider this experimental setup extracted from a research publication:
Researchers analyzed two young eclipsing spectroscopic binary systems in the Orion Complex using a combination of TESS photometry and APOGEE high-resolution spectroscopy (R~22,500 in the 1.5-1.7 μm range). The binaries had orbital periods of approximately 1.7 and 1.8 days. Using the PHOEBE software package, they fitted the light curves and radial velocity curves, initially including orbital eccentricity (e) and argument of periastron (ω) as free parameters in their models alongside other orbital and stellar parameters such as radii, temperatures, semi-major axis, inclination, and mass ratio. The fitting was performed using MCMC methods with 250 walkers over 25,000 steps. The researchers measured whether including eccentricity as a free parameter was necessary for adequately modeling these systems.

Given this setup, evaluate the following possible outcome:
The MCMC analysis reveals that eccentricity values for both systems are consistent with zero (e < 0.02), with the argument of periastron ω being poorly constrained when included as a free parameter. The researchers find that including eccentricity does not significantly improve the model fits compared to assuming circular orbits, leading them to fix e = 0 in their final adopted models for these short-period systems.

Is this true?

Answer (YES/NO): NO